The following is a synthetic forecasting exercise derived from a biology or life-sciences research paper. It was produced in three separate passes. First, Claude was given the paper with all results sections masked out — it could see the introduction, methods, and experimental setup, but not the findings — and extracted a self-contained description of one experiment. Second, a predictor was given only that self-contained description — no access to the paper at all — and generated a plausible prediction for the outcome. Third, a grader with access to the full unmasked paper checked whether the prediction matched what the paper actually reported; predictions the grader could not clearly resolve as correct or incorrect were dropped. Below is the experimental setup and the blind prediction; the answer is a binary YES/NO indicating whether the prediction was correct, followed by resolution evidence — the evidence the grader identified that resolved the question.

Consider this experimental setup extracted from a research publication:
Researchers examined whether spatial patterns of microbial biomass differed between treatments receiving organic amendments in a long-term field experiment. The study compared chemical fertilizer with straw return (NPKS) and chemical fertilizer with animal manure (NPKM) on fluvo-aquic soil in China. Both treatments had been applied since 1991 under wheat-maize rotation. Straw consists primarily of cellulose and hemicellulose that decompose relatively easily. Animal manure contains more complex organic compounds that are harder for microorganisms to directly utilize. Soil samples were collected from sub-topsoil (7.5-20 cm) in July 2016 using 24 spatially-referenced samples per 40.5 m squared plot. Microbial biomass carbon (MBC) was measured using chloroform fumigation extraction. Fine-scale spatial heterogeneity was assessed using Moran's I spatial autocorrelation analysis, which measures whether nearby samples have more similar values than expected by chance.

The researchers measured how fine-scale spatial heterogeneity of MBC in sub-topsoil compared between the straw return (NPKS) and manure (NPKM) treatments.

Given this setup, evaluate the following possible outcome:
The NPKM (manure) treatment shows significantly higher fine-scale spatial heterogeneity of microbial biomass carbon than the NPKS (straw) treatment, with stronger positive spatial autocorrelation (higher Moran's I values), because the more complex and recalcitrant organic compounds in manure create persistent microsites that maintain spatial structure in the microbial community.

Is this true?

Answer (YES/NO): NO